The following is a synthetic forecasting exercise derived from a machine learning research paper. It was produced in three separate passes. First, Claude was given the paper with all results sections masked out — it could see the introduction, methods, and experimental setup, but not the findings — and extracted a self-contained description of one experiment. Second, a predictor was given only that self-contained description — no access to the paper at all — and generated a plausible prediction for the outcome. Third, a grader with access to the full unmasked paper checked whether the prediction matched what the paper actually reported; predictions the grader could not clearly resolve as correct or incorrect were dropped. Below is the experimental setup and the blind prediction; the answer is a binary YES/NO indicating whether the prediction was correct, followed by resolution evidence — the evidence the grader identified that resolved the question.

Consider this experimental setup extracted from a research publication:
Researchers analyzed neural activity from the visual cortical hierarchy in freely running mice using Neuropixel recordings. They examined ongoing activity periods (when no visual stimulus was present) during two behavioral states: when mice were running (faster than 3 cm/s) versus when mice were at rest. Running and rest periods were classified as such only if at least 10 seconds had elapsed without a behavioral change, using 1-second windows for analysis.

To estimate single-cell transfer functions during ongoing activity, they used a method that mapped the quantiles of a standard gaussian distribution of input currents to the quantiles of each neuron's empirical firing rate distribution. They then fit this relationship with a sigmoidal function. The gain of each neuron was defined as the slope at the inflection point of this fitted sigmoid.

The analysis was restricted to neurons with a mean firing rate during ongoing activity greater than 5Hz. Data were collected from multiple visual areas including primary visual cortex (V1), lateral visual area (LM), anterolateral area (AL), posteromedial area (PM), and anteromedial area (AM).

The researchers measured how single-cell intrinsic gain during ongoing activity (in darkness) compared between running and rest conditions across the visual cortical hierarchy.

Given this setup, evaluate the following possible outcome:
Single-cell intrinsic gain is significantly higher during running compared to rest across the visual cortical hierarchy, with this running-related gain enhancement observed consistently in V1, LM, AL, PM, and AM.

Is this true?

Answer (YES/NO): NO